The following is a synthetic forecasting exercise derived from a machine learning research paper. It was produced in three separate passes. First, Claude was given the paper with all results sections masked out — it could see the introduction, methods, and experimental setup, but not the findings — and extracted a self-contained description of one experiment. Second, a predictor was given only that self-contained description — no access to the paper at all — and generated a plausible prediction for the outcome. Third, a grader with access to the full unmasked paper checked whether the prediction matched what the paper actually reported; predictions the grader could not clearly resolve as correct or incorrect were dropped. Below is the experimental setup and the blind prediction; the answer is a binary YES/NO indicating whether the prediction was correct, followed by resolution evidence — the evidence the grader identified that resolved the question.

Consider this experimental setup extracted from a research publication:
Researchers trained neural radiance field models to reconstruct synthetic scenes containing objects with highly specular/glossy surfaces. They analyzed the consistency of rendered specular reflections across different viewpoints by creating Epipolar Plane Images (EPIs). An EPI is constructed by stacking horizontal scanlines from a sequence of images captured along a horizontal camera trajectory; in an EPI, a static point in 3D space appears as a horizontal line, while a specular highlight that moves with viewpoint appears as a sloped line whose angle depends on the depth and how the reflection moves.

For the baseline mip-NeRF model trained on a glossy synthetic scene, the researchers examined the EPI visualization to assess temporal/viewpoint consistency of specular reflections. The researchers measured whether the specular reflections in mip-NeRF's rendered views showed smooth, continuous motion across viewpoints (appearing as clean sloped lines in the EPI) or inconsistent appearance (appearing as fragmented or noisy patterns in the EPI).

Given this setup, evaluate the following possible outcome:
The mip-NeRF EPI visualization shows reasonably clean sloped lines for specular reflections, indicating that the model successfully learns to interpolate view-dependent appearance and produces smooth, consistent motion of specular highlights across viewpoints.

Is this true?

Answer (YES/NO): NO